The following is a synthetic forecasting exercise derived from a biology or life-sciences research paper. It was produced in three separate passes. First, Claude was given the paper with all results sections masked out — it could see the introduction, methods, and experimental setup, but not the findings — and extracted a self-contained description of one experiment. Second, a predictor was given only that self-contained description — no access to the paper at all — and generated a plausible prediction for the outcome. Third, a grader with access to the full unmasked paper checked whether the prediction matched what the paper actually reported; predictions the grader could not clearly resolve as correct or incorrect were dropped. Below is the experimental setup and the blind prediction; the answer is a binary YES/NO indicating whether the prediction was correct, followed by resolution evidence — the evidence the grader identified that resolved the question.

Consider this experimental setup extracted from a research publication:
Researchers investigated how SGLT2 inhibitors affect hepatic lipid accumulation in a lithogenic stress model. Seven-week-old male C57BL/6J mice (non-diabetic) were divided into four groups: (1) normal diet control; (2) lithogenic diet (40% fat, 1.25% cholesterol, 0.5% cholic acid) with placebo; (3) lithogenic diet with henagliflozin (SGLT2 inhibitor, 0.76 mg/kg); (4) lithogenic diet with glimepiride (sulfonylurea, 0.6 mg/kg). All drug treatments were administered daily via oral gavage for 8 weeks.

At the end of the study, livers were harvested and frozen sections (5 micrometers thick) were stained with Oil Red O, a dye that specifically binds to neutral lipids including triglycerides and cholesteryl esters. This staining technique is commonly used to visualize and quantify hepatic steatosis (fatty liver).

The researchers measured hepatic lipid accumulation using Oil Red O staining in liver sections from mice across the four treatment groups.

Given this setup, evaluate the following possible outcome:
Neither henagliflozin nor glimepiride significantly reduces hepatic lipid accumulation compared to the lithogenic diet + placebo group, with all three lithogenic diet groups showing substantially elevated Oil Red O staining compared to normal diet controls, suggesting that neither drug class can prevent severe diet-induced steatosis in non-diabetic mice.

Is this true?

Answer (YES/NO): NO